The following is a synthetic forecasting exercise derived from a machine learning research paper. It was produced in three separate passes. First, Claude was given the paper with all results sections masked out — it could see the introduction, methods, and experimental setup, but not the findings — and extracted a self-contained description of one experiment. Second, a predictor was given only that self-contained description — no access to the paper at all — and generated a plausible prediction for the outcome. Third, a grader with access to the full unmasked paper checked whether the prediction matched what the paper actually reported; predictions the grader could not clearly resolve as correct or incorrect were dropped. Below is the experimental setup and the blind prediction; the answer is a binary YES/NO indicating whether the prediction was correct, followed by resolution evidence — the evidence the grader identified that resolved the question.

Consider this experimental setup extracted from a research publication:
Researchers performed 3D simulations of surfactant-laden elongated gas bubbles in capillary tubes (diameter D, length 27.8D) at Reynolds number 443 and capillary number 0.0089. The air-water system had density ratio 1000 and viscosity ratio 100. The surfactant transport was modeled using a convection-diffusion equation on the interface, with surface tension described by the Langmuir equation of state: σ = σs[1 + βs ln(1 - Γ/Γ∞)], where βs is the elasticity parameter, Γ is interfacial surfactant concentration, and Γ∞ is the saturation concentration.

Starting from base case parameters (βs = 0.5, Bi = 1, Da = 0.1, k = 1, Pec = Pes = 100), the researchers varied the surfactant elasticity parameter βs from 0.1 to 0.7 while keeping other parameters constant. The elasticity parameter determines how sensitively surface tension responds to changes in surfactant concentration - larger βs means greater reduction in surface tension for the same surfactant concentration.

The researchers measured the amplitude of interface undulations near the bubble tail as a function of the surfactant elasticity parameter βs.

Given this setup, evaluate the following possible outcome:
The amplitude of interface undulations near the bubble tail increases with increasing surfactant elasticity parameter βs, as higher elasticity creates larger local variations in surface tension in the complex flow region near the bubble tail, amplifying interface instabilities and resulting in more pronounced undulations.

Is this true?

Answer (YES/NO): NO